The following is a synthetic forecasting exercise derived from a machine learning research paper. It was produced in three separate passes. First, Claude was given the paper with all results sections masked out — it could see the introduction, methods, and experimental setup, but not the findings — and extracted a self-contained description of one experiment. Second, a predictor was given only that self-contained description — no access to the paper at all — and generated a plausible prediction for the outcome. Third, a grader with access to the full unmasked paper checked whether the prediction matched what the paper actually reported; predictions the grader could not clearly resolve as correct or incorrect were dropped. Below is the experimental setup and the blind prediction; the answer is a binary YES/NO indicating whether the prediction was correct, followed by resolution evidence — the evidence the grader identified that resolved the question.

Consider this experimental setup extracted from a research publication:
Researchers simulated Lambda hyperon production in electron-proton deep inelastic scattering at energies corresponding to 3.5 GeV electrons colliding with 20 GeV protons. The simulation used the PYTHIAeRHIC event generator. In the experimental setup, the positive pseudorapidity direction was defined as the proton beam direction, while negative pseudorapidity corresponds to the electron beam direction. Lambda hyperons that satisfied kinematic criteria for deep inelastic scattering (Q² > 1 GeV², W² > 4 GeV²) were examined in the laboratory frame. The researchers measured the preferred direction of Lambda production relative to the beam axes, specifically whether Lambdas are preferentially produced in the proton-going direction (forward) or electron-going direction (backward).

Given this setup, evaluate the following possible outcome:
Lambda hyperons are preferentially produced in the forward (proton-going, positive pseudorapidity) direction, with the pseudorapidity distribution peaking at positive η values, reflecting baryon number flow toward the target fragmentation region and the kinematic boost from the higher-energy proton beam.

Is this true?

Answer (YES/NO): YES